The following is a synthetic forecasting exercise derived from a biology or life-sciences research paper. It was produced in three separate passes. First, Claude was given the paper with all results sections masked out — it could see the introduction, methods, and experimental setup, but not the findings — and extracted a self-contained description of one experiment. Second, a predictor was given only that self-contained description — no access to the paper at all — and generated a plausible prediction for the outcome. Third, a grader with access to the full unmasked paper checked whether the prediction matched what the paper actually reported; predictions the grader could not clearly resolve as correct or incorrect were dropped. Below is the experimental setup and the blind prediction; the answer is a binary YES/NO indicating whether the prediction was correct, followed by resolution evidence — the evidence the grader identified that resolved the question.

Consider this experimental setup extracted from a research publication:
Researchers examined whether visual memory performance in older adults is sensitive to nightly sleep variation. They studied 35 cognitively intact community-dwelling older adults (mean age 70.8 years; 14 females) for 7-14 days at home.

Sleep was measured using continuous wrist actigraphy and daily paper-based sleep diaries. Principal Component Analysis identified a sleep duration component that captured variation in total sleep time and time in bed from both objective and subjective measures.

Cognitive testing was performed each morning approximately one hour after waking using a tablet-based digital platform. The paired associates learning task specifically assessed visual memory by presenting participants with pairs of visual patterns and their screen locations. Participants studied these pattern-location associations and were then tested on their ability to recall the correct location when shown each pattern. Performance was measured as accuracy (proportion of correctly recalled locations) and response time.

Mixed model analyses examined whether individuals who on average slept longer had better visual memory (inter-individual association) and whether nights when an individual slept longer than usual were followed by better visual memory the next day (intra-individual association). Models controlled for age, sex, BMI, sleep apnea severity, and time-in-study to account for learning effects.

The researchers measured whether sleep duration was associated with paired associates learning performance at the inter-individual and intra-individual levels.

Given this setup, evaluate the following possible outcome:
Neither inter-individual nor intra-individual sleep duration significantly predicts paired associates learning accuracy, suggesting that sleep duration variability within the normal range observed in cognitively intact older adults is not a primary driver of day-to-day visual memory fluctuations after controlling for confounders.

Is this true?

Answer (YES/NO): YES